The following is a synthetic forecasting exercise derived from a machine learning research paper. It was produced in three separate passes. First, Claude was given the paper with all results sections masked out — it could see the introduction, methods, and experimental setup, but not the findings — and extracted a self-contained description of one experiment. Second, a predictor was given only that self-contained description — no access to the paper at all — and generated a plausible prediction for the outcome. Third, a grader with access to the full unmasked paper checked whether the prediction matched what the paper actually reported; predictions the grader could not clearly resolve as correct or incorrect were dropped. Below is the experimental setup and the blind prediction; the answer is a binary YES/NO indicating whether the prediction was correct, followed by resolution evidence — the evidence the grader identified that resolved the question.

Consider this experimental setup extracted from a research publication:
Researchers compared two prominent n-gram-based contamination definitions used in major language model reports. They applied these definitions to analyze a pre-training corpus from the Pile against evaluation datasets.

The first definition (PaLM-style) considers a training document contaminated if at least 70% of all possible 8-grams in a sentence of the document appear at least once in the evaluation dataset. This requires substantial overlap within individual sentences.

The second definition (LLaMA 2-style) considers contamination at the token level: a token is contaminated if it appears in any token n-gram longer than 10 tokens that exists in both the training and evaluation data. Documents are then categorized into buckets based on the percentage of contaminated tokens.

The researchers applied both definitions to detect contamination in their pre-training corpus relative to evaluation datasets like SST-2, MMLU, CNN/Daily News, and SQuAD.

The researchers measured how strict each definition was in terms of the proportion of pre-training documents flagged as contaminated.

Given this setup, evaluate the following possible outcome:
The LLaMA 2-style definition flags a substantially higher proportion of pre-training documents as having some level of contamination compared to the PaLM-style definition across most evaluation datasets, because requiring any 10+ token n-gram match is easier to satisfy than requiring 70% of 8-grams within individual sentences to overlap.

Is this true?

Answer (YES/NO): YES